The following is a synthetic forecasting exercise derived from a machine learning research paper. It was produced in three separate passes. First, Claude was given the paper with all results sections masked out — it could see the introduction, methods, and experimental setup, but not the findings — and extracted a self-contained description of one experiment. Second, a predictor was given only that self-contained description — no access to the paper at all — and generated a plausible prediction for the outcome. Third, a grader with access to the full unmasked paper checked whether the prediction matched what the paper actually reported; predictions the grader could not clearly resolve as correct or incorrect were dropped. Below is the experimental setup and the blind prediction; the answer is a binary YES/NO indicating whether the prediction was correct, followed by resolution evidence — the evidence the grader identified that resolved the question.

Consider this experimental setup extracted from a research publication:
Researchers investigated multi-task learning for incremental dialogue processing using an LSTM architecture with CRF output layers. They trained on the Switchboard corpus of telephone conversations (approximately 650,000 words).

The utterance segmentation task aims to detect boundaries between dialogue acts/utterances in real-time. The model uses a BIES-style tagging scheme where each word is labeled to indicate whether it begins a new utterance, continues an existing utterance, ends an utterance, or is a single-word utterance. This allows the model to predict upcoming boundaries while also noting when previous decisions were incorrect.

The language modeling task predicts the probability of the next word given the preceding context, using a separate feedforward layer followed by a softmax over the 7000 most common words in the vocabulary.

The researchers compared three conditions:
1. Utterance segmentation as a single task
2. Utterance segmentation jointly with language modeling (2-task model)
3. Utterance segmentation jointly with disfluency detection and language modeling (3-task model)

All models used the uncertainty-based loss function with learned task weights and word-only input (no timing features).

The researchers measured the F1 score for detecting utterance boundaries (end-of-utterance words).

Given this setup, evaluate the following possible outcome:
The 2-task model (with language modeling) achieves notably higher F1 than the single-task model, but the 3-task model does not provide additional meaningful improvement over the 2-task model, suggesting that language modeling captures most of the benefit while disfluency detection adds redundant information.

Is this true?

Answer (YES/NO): NO